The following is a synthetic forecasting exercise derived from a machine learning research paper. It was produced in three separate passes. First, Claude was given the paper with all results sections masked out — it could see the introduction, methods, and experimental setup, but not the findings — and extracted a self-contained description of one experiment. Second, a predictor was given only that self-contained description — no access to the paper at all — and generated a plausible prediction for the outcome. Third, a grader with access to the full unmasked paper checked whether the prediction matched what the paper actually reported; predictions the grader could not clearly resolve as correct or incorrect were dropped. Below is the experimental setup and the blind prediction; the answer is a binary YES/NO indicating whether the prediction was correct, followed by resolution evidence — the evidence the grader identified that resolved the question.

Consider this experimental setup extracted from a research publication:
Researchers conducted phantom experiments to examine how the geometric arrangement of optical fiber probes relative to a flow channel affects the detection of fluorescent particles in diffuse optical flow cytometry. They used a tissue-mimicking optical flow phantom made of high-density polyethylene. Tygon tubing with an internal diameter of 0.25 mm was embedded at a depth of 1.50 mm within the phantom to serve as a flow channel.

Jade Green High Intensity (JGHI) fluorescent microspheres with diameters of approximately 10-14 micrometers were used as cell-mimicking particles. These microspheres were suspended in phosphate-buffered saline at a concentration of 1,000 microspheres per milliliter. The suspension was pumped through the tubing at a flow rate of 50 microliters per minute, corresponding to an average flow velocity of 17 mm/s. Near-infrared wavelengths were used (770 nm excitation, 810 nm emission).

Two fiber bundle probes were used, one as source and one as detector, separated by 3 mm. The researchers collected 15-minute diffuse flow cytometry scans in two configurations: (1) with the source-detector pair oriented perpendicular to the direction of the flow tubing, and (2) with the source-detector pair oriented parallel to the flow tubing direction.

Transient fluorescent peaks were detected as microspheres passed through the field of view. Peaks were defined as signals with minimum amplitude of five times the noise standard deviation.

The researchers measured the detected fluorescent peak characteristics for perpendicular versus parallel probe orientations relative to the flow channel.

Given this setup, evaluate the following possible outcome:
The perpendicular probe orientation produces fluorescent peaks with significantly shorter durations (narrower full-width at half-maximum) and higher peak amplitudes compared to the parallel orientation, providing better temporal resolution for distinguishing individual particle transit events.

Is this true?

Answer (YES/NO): NO